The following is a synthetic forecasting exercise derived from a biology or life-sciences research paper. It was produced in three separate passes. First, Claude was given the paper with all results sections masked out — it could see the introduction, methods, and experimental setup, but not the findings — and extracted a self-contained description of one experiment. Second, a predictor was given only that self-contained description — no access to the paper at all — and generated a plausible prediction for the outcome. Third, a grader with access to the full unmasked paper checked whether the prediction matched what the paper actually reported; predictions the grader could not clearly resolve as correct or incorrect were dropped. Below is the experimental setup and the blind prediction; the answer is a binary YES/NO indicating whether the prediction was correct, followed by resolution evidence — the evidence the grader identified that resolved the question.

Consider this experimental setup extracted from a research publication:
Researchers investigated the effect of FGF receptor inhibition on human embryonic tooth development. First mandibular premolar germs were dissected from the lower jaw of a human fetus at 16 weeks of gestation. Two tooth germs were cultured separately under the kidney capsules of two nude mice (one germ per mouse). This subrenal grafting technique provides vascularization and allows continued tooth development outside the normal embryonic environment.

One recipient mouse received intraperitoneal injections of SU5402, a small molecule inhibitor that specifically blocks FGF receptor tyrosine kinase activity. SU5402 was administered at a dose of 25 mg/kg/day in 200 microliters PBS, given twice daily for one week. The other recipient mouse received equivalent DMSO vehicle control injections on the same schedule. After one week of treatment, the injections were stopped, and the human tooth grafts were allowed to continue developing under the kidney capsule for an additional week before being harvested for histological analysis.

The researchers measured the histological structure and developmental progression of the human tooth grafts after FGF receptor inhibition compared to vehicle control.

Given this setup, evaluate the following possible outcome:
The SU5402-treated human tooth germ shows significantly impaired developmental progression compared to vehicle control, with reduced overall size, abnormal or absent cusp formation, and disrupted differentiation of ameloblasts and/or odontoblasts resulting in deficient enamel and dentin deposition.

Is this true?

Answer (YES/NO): NO